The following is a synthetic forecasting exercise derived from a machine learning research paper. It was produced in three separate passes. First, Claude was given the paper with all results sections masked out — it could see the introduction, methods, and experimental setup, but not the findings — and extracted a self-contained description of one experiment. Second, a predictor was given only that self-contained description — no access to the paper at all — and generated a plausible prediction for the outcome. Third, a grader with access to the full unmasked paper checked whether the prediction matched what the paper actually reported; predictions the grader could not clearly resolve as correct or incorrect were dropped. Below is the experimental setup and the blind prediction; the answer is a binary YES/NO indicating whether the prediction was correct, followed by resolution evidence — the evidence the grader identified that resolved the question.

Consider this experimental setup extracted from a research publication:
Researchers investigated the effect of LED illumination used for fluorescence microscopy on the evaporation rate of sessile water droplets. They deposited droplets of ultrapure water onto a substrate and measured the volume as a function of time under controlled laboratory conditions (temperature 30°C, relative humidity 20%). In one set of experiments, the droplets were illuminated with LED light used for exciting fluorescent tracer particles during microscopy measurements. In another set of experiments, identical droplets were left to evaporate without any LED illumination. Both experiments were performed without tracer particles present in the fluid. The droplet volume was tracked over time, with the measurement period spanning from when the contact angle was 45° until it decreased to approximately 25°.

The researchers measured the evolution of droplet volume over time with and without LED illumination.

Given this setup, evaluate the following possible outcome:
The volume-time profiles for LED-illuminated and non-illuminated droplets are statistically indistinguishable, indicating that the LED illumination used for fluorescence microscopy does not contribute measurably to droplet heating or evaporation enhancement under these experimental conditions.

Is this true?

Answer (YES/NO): YES